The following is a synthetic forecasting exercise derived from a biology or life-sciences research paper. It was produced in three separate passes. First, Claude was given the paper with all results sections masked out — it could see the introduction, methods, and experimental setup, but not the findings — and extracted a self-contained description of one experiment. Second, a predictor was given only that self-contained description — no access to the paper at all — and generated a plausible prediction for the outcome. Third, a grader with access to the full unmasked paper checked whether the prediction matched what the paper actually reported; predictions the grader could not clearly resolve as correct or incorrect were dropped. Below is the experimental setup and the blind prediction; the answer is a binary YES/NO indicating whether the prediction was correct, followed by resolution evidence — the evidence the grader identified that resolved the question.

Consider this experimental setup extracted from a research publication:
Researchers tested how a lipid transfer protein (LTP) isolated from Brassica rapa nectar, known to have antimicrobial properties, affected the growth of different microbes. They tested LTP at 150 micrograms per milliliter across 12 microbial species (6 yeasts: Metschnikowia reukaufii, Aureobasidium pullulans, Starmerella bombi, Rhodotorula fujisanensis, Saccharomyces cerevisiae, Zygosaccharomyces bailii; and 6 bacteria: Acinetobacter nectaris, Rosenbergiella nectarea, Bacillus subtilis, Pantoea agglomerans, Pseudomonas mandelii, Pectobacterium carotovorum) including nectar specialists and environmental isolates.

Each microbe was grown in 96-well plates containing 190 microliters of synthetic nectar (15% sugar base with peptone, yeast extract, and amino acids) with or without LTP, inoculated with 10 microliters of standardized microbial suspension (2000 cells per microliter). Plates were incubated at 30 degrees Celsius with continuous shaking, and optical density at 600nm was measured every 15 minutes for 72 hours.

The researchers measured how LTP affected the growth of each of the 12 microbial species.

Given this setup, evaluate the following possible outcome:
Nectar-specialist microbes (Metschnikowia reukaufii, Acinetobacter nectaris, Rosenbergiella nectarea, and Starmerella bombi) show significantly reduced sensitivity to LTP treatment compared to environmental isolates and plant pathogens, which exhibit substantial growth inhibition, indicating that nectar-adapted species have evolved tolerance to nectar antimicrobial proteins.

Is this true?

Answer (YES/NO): NO